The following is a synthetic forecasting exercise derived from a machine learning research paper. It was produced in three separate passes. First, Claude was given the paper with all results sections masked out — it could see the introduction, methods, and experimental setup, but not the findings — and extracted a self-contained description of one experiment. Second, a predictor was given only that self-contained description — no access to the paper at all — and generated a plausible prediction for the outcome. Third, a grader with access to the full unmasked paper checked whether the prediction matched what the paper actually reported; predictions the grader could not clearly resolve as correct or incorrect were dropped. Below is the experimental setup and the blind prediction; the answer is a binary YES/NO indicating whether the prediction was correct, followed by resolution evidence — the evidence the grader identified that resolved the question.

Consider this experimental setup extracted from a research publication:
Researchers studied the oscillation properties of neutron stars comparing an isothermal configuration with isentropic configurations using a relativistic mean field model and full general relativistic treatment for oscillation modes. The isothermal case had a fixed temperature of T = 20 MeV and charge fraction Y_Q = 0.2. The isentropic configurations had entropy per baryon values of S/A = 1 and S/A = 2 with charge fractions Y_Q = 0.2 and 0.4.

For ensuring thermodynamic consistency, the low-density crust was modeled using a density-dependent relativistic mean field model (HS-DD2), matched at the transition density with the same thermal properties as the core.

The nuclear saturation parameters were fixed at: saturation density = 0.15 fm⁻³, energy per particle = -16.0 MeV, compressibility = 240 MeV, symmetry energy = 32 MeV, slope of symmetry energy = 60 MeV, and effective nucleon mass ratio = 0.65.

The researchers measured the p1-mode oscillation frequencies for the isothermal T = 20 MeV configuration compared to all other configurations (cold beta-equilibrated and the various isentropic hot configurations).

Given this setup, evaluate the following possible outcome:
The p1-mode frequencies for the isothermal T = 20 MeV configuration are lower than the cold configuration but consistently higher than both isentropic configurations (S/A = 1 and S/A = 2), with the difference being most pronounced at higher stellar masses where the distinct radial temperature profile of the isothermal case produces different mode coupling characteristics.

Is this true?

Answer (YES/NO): NO